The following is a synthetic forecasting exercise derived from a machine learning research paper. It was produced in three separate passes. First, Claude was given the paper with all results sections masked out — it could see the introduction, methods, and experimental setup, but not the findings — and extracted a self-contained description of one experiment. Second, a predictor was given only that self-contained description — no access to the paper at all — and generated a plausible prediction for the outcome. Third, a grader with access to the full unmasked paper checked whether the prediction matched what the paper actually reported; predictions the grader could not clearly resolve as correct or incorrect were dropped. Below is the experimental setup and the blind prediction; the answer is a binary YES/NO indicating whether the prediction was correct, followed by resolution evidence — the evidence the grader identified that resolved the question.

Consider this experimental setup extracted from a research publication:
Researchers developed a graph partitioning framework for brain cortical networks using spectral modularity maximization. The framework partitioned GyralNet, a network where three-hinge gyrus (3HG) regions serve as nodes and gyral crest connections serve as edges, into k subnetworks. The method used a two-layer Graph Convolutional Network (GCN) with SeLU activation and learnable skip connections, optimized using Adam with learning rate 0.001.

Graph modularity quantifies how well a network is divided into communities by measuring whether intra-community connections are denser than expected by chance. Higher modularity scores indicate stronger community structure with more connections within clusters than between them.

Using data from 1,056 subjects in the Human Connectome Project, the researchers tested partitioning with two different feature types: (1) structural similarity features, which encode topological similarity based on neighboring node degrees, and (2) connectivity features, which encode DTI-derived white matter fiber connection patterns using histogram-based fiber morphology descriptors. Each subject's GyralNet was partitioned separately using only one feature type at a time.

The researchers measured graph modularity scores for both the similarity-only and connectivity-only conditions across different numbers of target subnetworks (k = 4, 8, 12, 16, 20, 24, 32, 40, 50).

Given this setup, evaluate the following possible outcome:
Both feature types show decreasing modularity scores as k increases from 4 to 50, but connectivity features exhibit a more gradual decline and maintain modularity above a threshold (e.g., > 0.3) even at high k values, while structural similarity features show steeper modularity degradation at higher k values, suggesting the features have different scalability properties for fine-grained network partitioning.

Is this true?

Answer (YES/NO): NO